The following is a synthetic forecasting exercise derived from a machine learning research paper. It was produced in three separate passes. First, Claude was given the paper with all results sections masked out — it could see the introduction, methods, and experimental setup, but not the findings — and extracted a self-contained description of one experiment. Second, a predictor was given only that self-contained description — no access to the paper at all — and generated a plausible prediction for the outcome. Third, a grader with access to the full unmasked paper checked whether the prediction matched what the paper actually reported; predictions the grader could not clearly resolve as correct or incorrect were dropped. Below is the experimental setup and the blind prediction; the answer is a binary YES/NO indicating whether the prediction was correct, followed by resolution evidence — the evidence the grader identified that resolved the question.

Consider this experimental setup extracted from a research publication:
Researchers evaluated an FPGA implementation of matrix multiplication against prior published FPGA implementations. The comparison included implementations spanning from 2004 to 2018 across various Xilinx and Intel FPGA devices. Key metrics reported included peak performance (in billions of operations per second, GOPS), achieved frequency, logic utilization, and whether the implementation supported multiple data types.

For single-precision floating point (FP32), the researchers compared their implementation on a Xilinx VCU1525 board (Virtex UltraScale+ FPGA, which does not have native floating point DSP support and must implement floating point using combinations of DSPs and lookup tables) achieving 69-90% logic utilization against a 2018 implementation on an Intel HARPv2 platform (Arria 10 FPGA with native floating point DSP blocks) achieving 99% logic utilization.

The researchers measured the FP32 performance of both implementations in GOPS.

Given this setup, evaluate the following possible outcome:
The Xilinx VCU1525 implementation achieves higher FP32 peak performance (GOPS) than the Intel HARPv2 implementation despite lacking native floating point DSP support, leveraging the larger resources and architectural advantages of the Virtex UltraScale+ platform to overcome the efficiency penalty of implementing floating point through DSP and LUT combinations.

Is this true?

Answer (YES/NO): NO